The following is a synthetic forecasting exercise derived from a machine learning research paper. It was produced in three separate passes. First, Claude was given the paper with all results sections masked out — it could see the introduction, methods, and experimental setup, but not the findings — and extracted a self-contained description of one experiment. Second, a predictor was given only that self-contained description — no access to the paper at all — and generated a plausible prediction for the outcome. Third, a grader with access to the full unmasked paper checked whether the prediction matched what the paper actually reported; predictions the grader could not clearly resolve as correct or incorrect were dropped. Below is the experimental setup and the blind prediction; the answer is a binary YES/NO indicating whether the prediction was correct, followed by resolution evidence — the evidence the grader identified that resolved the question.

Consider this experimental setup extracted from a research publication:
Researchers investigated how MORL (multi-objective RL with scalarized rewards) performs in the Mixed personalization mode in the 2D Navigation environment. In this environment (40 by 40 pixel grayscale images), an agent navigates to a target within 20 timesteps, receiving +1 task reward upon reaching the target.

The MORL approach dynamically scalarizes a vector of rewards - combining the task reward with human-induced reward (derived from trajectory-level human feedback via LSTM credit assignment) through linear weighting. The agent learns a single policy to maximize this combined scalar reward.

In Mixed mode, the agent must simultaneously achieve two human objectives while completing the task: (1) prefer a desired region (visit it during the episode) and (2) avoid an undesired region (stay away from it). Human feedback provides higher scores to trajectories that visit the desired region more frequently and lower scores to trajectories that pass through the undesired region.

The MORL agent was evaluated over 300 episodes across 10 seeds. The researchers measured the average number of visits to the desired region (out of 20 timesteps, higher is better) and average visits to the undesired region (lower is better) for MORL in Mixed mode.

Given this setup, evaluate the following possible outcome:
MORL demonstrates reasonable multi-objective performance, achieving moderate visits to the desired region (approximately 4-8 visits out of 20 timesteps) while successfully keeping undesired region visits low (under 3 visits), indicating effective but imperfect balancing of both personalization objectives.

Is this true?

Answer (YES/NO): NO